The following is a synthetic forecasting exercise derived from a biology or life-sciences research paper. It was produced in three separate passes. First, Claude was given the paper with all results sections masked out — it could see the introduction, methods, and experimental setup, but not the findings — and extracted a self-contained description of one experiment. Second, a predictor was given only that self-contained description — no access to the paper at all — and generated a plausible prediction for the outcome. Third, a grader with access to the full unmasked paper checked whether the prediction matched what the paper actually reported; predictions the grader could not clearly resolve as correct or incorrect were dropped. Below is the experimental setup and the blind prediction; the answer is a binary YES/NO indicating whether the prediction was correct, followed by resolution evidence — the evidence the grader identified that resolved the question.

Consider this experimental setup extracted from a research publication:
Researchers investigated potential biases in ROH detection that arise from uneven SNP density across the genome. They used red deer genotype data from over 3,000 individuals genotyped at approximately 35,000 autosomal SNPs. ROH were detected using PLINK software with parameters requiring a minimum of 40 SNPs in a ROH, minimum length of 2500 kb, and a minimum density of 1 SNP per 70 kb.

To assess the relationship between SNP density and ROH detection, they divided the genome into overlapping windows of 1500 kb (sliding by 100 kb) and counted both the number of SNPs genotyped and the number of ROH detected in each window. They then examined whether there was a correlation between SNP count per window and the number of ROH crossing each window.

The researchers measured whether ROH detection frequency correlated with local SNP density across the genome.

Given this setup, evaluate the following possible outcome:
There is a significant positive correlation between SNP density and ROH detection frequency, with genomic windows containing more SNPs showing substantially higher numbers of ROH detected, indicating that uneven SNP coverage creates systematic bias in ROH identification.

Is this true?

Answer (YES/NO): YES